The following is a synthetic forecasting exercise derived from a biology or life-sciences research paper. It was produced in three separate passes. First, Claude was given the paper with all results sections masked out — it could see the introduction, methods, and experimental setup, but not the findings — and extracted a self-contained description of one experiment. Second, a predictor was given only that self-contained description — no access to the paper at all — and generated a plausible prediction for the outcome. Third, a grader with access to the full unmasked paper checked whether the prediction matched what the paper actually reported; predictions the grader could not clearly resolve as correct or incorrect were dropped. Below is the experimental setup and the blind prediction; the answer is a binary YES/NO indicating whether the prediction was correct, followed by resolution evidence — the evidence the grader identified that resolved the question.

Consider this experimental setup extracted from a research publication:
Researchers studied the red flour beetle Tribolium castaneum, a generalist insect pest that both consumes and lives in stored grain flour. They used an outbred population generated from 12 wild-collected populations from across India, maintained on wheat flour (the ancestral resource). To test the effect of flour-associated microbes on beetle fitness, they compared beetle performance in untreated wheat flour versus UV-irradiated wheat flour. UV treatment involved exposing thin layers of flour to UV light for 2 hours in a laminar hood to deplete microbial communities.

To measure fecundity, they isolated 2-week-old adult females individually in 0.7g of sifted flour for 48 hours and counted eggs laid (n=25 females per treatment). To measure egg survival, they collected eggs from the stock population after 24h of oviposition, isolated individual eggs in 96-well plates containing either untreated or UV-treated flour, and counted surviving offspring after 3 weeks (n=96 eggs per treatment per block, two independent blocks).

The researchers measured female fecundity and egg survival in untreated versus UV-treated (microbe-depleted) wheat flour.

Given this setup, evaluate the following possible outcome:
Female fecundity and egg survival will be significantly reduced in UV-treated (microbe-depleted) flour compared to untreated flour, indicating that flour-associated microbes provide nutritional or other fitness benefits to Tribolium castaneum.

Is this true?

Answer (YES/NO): YES